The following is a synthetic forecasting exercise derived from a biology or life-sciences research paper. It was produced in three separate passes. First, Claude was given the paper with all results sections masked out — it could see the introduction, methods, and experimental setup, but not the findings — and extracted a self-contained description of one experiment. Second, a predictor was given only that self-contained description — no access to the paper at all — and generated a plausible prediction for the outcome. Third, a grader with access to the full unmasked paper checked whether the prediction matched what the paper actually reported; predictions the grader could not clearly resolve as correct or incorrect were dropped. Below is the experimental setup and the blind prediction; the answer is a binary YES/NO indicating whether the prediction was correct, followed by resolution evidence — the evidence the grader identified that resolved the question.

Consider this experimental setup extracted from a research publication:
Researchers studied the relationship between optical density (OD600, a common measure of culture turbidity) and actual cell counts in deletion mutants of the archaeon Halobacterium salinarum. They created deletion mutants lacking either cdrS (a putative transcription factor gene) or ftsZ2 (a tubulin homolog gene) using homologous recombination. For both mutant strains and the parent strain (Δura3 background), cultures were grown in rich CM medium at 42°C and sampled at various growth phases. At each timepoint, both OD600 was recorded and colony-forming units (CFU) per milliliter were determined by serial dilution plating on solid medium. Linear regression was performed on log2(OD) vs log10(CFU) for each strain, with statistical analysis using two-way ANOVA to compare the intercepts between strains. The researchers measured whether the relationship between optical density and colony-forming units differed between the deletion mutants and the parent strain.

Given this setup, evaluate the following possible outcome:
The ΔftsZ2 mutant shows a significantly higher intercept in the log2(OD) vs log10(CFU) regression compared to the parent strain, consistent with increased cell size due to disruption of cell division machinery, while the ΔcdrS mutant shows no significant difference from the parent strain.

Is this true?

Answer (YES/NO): NO